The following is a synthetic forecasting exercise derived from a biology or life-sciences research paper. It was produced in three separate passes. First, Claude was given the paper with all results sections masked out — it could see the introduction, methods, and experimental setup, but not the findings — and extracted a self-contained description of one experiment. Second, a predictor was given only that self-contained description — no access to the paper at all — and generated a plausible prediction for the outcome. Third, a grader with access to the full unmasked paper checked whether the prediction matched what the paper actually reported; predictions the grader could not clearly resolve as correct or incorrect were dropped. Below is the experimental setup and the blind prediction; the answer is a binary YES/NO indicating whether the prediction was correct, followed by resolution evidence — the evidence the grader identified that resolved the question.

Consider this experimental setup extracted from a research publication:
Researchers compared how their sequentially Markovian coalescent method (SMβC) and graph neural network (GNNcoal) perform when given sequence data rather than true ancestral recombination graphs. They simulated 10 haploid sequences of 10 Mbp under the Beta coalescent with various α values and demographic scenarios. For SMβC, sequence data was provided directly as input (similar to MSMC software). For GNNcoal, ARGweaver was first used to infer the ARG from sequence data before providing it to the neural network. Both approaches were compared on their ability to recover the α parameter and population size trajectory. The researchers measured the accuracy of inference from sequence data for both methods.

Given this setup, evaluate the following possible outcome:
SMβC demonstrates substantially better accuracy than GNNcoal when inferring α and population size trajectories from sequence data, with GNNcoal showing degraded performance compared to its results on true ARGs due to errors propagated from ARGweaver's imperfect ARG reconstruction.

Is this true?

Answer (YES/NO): YES